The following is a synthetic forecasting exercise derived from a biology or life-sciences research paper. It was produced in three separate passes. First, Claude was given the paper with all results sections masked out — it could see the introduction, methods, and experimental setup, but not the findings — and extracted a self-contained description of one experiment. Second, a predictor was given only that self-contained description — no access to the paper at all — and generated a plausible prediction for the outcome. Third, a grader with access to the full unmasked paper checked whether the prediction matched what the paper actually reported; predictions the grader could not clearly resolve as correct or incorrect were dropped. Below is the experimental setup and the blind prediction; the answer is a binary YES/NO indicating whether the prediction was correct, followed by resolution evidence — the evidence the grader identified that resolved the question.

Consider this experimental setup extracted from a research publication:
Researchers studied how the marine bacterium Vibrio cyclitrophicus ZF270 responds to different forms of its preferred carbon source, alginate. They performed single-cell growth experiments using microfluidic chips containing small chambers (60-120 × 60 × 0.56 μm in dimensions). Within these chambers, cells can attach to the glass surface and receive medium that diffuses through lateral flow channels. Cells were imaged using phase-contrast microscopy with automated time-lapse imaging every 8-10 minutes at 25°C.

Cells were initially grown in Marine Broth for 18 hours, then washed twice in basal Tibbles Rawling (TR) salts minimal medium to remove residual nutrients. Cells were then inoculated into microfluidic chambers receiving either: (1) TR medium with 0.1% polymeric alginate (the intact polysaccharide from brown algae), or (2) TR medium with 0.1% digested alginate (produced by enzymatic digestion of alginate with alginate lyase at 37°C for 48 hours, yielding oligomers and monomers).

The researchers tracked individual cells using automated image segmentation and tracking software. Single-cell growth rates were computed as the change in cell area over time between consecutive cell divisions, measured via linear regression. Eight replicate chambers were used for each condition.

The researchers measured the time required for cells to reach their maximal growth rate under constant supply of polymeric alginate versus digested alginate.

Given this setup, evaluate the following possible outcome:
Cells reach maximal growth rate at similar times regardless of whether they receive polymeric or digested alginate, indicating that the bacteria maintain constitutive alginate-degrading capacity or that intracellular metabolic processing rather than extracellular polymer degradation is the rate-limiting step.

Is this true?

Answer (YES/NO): NO